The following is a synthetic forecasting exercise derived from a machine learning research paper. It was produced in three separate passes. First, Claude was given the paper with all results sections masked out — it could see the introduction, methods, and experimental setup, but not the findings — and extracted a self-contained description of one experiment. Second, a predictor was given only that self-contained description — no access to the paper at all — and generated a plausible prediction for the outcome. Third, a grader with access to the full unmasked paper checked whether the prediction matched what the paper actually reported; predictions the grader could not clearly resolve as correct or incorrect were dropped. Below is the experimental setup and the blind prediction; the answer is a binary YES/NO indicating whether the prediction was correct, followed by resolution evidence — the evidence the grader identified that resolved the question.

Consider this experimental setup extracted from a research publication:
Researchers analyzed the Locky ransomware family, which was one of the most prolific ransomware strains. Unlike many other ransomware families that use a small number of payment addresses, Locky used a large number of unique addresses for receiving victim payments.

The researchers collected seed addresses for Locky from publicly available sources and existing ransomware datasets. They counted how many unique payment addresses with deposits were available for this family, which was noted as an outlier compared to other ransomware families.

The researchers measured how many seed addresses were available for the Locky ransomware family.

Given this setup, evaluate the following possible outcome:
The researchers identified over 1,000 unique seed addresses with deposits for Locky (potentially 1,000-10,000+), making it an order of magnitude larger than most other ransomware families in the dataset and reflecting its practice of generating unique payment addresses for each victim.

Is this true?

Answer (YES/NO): YES